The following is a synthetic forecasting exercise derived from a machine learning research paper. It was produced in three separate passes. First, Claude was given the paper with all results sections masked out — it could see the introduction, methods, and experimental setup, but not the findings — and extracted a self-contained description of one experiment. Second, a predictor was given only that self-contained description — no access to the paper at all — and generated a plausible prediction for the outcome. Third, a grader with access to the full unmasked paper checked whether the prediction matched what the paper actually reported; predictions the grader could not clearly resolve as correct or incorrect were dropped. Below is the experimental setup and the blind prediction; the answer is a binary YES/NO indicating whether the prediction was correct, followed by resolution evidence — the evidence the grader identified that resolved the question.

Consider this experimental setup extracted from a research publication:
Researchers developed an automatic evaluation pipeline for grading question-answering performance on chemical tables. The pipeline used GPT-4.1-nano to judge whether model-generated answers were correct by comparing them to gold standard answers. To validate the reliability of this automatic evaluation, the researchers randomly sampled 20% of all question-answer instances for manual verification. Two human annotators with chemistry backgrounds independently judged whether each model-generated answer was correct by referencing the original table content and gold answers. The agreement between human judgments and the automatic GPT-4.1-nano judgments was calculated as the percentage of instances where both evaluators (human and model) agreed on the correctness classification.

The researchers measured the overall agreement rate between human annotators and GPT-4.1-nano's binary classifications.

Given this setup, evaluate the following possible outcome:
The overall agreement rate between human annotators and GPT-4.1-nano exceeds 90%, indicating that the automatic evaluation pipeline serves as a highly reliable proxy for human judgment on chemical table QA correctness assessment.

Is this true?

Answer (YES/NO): YES